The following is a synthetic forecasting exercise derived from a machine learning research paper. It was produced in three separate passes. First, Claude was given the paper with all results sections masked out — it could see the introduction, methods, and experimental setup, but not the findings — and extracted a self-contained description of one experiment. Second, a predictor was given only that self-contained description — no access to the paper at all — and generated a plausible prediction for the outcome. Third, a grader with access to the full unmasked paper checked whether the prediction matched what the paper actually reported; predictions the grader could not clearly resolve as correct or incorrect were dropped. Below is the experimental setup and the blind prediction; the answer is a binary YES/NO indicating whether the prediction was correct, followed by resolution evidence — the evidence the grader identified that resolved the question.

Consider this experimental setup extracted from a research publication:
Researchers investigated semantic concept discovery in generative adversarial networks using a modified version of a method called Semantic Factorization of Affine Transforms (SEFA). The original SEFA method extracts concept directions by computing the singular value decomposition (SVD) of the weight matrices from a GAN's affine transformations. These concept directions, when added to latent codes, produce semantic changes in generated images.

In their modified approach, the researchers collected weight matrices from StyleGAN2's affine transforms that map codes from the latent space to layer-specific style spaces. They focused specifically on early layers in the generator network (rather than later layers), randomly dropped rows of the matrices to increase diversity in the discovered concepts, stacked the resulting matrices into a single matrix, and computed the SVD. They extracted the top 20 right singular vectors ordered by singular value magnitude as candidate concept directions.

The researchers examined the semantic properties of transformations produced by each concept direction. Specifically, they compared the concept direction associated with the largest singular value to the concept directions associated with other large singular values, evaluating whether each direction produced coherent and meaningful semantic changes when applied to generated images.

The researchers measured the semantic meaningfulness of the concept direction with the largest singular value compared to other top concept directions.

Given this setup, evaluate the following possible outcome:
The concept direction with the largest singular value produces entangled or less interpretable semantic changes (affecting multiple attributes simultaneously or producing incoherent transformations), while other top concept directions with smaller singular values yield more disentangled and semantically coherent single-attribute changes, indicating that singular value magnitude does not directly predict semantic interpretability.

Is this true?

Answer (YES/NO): YES